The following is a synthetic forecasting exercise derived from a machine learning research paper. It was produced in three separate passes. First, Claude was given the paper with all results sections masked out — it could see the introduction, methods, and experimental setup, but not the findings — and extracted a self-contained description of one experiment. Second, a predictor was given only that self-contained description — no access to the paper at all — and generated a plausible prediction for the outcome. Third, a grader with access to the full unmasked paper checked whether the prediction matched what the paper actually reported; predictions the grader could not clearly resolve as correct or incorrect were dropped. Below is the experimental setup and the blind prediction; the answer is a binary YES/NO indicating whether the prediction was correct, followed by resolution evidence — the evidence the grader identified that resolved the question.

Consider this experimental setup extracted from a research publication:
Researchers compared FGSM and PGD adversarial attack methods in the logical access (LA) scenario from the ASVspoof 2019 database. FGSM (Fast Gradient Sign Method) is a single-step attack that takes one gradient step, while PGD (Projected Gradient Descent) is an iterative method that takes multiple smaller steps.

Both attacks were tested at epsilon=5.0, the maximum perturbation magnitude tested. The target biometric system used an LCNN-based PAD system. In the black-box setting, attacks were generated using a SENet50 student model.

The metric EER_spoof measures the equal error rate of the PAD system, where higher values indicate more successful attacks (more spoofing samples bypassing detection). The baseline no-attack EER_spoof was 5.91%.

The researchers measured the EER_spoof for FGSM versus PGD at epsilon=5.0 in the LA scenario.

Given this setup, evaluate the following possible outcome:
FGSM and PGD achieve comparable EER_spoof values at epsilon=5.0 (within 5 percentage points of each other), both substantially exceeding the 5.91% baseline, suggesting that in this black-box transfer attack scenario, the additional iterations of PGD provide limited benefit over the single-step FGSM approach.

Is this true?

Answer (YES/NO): NO